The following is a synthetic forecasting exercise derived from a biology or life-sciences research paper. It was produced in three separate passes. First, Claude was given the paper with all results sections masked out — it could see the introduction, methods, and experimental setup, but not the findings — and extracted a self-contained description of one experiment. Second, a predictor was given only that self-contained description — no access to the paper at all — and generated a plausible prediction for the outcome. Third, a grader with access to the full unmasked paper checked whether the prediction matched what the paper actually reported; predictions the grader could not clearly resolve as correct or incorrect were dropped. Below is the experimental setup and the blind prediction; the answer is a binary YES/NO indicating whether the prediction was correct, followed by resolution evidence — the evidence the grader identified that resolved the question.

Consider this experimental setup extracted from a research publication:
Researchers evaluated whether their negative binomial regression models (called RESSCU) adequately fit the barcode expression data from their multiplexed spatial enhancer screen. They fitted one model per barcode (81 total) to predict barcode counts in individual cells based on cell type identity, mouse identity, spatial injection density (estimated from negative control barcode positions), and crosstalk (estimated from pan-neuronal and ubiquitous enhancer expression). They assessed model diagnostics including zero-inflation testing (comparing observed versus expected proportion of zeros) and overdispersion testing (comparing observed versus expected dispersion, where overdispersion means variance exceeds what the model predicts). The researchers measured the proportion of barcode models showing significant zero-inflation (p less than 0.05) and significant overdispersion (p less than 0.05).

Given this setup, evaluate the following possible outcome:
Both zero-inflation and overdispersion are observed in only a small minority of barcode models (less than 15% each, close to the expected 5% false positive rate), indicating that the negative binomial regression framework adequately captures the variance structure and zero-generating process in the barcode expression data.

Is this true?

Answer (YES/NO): NO